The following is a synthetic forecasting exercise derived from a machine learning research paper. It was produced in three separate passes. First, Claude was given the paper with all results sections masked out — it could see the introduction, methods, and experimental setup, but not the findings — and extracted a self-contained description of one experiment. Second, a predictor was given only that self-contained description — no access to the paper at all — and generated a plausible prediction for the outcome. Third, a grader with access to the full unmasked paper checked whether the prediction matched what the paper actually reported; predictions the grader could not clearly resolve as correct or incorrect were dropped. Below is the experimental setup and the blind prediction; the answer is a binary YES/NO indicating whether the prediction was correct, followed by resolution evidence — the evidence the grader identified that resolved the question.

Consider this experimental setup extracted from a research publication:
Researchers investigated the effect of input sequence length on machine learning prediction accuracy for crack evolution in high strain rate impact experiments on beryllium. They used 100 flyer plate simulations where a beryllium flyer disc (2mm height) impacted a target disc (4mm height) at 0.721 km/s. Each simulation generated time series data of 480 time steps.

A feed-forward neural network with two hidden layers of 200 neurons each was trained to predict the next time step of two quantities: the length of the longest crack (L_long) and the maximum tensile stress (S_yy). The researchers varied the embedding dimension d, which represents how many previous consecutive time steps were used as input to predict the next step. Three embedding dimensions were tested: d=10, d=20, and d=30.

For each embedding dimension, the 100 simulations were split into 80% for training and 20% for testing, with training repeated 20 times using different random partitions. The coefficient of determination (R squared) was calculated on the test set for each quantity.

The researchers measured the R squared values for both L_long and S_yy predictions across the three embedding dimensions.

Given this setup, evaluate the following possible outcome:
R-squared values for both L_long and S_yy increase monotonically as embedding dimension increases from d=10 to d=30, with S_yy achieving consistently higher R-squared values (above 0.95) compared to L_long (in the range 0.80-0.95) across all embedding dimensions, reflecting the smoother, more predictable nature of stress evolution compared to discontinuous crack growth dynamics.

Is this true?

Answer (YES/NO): NO